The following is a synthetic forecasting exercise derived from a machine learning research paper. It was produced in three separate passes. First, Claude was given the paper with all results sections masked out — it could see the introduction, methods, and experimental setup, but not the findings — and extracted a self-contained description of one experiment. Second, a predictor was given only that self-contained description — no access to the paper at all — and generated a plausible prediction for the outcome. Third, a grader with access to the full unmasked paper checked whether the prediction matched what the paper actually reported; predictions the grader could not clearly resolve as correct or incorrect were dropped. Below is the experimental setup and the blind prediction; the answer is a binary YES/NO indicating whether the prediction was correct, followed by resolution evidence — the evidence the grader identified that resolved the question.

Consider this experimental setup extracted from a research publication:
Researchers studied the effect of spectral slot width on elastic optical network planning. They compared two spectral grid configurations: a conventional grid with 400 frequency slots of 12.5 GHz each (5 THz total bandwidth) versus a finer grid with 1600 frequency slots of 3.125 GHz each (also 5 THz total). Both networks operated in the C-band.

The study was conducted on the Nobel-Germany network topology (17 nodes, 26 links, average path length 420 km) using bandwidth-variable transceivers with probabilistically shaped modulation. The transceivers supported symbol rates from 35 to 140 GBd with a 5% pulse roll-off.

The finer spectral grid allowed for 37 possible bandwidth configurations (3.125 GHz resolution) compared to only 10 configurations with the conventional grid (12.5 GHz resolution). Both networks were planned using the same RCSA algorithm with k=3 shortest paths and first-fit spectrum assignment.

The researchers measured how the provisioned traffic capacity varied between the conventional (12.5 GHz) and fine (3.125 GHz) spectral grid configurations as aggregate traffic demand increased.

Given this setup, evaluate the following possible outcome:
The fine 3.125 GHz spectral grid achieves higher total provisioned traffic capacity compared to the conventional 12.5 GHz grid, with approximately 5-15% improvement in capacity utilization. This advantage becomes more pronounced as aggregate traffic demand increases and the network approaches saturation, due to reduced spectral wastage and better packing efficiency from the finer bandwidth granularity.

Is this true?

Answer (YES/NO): NO